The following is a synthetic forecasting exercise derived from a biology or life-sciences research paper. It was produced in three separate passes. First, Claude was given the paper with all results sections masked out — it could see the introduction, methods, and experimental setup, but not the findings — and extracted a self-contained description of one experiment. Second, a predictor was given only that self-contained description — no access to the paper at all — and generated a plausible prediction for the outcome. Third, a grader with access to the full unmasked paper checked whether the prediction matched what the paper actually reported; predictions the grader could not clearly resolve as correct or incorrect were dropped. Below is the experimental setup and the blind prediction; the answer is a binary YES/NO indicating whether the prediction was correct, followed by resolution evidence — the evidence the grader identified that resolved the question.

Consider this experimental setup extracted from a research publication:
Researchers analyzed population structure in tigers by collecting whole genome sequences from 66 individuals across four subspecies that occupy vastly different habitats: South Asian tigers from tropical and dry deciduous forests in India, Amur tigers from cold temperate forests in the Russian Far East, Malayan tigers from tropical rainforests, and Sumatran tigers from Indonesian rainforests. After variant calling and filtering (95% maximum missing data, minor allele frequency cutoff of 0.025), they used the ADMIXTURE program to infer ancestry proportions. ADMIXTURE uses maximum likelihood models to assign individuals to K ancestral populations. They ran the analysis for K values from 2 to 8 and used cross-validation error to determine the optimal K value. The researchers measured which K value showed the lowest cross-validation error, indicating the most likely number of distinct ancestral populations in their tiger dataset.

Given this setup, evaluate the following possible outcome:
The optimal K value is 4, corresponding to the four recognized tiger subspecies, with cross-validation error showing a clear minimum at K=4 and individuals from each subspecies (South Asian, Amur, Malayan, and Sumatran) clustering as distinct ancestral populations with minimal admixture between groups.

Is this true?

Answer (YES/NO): YES